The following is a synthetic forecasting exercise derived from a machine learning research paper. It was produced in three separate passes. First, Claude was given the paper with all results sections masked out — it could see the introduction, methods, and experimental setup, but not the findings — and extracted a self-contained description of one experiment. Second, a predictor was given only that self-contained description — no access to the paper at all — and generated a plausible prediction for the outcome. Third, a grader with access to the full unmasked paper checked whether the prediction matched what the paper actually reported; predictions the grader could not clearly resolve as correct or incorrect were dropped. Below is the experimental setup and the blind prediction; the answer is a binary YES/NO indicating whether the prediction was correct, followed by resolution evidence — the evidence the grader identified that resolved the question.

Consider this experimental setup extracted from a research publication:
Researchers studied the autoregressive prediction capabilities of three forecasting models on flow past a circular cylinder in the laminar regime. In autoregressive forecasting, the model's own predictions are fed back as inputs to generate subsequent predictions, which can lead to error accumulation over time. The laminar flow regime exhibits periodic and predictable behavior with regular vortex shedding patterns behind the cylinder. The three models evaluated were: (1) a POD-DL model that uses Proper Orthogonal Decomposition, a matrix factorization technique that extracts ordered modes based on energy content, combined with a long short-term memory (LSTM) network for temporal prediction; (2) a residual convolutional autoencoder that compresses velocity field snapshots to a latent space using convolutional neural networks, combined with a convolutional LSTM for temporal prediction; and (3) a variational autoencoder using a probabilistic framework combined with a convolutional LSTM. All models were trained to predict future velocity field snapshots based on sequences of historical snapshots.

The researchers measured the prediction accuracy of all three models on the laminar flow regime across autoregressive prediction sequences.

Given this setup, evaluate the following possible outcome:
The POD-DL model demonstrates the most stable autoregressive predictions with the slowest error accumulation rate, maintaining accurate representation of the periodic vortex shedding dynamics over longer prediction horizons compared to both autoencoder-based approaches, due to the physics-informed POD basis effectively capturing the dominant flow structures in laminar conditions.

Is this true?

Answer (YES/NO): YES